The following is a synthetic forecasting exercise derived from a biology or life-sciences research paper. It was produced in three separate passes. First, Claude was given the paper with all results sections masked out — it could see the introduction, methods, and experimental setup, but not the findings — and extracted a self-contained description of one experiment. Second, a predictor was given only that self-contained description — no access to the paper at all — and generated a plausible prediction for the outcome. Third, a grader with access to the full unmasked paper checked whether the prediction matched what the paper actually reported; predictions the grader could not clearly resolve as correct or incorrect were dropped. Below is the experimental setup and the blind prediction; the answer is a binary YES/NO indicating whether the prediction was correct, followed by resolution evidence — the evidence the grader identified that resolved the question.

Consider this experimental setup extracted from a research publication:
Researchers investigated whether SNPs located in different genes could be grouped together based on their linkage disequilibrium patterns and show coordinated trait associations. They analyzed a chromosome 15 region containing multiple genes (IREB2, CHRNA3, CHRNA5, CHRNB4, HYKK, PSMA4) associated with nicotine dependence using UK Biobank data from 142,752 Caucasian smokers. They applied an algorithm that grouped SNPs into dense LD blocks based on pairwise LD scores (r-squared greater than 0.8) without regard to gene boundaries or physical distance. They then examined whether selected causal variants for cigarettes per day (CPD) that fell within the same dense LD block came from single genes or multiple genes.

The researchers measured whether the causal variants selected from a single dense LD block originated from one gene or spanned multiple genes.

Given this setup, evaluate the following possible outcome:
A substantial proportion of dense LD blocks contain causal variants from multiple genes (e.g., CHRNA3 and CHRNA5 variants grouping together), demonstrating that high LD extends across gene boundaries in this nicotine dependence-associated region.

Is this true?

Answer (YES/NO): YES